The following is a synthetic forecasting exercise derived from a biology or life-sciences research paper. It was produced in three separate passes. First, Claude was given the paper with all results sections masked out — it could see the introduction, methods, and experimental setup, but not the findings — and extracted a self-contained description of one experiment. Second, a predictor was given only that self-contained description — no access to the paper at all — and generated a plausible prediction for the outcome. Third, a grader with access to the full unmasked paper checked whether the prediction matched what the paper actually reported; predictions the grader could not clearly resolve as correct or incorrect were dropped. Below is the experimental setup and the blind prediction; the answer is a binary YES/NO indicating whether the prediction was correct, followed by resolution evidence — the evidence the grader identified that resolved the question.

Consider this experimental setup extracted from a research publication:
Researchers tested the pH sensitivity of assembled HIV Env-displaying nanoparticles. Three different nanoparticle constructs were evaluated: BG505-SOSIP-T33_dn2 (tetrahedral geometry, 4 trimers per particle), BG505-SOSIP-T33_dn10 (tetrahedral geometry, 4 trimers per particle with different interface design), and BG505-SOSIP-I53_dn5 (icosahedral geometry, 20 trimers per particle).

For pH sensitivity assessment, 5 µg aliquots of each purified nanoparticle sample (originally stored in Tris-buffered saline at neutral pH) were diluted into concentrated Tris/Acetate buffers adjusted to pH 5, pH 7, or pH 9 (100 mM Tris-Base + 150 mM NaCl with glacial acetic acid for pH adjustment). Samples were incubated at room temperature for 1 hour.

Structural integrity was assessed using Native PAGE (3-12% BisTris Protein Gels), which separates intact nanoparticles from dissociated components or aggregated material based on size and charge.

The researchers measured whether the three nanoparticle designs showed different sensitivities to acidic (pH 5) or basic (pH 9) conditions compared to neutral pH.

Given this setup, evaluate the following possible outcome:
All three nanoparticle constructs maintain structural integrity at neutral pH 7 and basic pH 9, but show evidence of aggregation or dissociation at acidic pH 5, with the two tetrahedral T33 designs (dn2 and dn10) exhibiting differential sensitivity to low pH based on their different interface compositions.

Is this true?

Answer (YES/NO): NO